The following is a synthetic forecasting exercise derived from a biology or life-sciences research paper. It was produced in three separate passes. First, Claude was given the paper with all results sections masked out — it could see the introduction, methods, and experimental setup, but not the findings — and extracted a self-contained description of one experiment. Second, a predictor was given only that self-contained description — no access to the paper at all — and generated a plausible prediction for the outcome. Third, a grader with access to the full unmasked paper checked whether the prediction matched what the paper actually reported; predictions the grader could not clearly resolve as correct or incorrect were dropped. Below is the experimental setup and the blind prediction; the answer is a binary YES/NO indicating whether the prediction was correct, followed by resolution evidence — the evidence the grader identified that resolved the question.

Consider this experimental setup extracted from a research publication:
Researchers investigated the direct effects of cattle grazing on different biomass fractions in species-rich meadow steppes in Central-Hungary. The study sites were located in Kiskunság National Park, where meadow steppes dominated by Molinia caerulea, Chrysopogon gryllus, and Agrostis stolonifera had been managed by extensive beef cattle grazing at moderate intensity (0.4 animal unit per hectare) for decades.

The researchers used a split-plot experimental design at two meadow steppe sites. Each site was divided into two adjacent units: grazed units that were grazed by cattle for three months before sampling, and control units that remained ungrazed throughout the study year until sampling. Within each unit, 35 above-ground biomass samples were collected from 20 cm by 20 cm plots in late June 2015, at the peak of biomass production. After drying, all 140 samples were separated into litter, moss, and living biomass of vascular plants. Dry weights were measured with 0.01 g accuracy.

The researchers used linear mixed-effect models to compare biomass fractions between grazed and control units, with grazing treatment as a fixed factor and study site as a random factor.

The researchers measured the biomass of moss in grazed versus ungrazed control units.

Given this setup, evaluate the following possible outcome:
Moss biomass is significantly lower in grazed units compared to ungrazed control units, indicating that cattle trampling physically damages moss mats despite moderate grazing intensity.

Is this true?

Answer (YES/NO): NO